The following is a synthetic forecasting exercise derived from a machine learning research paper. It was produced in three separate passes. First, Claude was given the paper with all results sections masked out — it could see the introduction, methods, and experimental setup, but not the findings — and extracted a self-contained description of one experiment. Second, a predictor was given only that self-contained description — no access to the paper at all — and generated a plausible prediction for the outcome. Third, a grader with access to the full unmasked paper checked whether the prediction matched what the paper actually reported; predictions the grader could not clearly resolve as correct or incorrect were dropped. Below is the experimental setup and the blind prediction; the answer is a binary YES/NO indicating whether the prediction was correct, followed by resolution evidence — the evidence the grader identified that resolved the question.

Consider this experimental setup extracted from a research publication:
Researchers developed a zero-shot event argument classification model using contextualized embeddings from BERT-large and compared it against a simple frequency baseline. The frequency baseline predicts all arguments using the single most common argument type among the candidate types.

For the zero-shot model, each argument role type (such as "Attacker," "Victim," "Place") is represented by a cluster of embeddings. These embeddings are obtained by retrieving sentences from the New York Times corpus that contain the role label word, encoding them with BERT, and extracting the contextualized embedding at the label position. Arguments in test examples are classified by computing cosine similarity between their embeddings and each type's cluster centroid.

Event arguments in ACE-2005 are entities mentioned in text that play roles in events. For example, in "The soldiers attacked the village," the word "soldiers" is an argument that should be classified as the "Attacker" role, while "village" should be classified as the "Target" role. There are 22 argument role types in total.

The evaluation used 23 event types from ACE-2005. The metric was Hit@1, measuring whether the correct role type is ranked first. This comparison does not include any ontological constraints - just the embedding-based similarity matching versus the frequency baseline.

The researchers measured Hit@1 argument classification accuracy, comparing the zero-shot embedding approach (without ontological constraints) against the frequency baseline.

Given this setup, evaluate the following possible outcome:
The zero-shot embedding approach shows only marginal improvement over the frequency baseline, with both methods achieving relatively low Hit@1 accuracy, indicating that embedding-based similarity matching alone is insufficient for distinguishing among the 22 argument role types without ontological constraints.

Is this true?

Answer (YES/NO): YES